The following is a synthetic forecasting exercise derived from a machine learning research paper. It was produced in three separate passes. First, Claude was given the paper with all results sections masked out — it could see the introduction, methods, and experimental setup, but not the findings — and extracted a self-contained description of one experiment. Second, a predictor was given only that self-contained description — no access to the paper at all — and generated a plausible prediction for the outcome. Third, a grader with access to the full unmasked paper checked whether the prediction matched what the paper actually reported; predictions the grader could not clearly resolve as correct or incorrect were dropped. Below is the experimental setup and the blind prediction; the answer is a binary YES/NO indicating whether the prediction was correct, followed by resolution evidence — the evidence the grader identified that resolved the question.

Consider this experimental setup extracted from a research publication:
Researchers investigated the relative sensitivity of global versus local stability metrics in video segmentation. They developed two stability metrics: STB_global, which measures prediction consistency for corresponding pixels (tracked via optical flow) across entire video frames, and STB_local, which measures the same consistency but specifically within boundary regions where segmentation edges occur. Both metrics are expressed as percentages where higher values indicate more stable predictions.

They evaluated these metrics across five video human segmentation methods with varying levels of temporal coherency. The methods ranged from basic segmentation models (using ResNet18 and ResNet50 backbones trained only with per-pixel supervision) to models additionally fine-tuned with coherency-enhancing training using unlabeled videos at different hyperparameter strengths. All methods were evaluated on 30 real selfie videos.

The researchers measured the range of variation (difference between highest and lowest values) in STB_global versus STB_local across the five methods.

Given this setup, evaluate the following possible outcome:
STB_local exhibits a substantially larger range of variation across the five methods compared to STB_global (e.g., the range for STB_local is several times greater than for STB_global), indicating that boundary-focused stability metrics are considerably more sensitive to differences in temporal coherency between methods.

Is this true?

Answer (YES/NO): YES